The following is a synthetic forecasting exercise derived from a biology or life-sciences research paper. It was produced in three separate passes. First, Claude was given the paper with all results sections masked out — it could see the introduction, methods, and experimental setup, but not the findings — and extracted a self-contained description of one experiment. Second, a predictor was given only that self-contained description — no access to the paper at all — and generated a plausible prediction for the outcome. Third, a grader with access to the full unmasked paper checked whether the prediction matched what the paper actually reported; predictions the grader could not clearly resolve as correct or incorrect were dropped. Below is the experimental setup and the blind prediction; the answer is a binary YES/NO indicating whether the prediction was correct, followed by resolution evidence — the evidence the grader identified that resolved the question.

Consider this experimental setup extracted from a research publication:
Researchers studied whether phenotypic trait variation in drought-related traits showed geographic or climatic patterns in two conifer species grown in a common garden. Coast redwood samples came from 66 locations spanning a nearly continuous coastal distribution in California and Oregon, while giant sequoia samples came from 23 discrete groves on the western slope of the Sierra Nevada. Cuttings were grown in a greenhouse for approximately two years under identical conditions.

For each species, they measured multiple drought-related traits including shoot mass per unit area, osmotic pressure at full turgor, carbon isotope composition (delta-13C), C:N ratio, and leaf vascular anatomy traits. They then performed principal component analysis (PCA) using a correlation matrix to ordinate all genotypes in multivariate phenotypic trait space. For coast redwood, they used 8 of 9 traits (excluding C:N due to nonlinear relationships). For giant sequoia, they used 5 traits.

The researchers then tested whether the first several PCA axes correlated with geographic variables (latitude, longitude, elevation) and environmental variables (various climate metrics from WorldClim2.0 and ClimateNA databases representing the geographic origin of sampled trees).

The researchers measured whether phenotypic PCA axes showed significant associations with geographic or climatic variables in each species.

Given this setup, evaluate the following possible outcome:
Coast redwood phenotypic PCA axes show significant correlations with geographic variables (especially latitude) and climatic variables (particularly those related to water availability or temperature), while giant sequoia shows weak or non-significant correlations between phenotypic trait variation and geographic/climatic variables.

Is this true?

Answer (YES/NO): NO